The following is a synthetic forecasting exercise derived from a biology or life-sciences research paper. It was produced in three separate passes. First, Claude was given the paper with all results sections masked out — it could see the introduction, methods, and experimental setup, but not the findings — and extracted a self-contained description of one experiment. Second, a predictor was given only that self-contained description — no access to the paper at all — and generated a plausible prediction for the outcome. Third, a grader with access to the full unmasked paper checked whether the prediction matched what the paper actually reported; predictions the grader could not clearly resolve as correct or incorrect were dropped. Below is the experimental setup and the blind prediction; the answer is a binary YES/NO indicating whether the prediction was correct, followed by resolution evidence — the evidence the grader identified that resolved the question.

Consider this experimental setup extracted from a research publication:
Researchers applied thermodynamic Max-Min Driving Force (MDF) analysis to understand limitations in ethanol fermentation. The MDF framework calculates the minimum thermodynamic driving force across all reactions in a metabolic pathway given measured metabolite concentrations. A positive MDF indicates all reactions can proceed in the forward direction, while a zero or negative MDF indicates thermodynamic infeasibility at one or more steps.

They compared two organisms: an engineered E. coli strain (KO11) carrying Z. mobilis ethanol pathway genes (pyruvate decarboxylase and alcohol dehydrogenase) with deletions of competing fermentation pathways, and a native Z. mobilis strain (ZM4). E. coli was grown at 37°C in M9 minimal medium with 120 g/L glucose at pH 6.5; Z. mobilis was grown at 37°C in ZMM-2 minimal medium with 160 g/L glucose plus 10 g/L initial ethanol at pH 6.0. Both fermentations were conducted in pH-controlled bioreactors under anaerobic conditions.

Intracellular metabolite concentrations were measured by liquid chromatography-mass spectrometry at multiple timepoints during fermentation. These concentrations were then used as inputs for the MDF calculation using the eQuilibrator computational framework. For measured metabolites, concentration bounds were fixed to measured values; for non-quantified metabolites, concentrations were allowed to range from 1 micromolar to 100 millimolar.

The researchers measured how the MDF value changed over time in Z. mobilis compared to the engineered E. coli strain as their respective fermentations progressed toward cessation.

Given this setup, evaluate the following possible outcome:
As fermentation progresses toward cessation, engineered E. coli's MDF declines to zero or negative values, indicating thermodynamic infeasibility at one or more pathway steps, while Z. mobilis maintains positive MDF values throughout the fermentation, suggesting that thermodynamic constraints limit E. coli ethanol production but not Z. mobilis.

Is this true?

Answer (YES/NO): YES